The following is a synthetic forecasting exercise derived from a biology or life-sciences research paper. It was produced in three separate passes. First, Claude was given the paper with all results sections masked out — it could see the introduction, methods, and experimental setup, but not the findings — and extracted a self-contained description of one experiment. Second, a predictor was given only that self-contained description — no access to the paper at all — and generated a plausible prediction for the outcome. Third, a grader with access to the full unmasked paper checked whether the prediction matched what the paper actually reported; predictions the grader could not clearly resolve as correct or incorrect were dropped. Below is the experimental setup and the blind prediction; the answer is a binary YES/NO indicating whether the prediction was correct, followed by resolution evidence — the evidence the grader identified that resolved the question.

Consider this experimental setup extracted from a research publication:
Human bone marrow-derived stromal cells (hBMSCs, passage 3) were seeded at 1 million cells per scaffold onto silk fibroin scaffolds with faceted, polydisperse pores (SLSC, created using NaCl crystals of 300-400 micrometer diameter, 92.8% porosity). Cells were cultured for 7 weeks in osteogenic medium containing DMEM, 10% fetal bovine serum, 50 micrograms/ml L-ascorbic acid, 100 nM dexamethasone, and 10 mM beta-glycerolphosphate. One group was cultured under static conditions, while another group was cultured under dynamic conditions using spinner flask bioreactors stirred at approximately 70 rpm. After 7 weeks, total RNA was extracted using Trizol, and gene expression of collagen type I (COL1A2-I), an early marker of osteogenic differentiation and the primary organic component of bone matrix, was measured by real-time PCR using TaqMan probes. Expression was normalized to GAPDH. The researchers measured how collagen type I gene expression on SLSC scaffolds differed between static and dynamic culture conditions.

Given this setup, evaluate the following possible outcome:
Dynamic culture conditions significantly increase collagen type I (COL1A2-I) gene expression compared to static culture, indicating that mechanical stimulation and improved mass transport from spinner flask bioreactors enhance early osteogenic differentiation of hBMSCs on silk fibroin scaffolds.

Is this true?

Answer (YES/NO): NO